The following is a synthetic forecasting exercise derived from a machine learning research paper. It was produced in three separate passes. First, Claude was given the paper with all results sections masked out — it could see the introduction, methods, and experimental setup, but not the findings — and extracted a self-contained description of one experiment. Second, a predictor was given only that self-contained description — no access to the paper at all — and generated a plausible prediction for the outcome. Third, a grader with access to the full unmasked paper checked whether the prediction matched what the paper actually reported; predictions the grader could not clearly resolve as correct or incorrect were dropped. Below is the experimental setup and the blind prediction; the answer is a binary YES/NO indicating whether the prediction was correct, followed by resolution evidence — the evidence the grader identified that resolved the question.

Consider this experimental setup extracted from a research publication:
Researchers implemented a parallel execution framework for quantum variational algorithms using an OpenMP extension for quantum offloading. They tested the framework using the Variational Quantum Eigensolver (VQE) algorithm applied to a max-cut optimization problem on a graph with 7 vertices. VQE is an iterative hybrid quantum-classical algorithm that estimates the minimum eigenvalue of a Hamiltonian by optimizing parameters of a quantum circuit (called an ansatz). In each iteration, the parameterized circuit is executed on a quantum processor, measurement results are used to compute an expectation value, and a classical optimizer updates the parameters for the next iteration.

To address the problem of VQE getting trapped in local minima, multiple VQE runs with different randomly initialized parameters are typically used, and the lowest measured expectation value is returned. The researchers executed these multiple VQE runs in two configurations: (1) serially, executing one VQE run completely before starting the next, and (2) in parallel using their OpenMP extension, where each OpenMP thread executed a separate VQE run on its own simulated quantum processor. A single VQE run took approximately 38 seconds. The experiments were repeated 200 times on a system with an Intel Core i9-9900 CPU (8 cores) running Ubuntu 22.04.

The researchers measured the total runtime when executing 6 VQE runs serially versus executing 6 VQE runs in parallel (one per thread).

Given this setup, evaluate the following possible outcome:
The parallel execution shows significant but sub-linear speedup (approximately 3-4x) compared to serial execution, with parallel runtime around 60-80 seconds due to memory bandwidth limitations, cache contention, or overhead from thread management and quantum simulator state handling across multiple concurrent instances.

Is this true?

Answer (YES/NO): YES